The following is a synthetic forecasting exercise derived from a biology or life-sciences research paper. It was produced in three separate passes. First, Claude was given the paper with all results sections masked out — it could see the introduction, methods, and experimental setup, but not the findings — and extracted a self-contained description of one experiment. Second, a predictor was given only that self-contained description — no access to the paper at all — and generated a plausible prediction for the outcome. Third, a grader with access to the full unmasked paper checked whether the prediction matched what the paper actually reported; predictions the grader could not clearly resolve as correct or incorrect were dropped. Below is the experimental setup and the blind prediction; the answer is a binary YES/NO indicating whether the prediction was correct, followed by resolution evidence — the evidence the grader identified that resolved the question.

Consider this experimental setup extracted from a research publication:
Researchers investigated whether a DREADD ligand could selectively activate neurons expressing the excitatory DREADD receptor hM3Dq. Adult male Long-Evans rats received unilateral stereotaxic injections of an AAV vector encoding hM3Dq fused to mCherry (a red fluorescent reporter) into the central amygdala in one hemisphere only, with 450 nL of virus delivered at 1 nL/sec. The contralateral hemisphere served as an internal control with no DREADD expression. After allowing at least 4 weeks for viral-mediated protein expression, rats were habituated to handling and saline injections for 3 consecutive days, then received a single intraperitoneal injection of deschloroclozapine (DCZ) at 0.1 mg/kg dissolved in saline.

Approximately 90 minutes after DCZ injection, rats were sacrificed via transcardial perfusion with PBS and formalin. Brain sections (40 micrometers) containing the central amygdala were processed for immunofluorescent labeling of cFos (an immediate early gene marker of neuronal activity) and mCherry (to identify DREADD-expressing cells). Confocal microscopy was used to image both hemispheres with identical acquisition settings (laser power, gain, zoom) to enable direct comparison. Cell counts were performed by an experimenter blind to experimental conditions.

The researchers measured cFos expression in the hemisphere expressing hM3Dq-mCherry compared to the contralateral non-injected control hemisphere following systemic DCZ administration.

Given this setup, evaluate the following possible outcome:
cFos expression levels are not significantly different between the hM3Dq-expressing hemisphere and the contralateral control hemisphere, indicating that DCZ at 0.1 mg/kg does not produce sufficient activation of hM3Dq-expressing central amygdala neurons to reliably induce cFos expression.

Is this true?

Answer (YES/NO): NO